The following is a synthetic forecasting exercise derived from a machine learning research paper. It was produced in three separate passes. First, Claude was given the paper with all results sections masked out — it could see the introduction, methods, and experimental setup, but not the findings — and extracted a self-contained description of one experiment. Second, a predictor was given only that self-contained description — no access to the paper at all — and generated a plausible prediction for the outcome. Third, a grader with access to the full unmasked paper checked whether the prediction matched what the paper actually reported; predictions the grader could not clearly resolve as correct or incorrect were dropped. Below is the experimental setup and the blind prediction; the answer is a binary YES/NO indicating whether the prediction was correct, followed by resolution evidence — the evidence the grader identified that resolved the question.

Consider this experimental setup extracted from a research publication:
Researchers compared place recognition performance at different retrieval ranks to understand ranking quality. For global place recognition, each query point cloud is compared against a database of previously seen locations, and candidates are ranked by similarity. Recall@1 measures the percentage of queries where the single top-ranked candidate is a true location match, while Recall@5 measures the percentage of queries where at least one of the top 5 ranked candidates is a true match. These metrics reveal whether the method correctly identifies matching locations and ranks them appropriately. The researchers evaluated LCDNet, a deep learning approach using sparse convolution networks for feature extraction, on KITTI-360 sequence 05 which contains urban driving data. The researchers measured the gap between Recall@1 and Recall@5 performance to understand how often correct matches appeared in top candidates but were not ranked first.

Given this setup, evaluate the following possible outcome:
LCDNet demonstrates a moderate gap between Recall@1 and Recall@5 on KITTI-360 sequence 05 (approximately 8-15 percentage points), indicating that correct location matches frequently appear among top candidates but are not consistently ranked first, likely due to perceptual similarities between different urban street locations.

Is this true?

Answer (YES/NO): NO